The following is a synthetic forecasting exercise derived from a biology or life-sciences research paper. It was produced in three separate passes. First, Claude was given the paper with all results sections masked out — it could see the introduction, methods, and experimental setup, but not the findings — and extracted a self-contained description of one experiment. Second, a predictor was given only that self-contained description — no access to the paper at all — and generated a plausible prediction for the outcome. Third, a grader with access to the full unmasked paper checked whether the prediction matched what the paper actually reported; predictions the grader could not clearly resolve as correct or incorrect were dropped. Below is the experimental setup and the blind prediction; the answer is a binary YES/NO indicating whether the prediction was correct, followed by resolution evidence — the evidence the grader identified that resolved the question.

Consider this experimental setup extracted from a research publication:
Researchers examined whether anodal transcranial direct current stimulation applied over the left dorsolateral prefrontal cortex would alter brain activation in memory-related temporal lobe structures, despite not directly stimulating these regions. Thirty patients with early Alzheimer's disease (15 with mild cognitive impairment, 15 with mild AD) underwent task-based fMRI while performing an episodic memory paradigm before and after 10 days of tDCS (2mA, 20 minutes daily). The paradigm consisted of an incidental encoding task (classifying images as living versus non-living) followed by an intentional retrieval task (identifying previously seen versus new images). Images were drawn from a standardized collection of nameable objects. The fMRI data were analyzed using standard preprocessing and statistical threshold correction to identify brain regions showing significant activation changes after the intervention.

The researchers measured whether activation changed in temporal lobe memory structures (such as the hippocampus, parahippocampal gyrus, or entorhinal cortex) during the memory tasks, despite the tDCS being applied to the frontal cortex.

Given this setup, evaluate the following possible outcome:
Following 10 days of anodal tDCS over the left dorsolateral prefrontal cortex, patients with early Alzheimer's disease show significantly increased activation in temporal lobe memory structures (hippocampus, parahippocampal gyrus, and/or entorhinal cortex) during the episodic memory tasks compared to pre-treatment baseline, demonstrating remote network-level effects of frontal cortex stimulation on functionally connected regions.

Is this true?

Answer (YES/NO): NO